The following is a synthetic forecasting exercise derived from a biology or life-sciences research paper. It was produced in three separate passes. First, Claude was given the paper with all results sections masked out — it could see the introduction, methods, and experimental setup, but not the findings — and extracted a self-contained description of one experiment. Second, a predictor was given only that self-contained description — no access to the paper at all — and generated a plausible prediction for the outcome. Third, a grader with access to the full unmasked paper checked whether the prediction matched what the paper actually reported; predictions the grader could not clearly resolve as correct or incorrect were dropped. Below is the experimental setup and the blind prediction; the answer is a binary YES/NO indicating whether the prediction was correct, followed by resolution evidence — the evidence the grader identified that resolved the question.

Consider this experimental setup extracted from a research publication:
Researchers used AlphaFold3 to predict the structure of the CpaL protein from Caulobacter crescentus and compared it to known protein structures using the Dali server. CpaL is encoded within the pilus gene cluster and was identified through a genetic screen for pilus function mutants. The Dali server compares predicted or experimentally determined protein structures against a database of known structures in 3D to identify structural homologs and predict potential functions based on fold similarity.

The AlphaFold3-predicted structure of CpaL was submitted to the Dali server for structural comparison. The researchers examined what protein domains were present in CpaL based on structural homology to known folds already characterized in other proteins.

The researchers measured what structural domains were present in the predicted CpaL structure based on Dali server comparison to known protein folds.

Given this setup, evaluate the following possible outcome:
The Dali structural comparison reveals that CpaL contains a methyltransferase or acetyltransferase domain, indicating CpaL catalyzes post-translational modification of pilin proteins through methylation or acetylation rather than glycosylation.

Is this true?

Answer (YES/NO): NO